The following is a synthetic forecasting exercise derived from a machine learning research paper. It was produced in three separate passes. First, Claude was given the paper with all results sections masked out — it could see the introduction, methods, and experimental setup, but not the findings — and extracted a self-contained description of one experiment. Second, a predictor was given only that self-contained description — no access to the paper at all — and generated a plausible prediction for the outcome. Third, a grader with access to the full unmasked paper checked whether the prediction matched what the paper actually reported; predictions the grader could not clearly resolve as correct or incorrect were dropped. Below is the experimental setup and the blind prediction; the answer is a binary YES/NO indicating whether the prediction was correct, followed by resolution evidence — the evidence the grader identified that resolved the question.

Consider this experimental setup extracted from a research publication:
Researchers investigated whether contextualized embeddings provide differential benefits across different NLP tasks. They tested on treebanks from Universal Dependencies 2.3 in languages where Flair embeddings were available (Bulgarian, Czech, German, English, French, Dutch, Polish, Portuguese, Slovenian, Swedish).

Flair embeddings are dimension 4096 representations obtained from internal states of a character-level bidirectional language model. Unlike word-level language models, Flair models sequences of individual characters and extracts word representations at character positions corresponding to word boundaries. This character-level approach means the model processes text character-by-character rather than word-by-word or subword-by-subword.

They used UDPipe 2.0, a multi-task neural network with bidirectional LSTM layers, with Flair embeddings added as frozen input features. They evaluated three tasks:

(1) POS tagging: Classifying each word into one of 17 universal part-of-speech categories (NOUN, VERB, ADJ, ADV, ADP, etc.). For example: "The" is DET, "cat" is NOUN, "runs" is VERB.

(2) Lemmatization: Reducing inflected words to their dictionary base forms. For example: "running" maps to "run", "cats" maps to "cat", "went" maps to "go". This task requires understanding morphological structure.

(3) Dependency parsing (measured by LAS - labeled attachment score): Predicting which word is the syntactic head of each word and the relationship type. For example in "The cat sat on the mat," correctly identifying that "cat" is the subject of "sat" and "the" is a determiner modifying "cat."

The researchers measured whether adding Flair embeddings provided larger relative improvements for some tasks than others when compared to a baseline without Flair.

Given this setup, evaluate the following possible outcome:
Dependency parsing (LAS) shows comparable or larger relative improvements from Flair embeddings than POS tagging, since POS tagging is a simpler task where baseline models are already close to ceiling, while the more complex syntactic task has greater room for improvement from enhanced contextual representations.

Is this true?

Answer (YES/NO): NO